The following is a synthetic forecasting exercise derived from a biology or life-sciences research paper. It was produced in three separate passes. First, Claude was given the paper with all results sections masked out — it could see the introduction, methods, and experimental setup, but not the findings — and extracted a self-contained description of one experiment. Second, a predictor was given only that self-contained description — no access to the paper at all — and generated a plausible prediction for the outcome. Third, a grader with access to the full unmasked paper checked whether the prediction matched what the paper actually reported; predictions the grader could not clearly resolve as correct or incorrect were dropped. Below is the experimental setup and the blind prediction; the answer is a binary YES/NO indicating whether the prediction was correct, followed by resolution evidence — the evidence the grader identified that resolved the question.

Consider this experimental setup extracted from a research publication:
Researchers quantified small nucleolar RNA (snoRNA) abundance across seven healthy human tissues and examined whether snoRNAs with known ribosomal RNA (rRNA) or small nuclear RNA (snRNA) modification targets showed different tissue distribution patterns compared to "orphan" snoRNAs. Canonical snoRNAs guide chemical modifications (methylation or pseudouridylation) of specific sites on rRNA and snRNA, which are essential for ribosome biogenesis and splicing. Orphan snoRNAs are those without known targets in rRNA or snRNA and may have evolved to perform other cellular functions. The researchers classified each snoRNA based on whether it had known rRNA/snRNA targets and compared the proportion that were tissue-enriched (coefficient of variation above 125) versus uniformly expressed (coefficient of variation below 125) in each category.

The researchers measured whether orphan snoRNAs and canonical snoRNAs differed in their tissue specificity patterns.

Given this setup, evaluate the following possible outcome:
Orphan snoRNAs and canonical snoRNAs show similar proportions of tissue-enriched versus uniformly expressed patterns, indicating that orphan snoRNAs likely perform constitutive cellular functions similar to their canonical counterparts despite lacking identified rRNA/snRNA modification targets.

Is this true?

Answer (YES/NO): NO